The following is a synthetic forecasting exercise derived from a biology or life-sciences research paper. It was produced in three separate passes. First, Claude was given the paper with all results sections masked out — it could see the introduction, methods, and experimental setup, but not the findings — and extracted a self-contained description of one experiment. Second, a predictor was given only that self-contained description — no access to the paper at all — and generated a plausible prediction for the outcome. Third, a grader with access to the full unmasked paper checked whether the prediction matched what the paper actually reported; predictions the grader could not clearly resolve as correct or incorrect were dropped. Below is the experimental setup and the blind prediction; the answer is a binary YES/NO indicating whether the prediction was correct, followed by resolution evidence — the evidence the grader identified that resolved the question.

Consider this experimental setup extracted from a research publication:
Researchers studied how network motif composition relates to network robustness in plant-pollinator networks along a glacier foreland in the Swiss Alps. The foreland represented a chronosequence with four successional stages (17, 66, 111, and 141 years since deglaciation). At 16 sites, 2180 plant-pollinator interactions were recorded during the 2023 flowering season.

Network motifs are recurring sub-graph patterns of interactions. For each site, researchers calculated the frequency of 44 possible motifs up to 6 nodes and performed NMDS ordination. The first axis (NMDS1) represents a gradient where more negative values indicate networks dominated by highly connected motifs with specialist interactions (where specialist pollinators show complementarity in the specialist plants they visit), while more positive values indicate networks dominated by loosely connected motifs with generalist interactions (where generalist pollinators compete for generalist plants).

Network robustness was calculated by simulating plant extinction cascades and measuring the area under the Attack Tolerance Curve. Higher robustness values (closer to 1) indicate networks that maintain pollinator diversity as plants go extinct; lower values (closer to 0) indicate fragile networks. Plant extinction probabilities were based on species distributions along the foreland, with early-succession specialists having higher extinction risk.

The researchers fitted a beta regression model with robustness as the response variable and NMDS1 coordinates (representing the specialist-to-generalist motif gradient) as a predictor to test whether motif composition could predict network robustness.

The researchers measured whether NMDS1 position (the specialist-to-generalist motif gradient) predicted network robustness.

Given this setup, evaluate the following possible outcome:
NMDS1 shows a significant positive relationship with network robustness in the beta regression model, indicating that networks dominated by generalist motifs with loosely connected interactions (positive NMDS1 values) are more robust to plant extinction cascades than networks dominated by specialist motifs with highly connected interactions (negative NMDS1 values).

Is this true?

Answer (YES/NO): NO